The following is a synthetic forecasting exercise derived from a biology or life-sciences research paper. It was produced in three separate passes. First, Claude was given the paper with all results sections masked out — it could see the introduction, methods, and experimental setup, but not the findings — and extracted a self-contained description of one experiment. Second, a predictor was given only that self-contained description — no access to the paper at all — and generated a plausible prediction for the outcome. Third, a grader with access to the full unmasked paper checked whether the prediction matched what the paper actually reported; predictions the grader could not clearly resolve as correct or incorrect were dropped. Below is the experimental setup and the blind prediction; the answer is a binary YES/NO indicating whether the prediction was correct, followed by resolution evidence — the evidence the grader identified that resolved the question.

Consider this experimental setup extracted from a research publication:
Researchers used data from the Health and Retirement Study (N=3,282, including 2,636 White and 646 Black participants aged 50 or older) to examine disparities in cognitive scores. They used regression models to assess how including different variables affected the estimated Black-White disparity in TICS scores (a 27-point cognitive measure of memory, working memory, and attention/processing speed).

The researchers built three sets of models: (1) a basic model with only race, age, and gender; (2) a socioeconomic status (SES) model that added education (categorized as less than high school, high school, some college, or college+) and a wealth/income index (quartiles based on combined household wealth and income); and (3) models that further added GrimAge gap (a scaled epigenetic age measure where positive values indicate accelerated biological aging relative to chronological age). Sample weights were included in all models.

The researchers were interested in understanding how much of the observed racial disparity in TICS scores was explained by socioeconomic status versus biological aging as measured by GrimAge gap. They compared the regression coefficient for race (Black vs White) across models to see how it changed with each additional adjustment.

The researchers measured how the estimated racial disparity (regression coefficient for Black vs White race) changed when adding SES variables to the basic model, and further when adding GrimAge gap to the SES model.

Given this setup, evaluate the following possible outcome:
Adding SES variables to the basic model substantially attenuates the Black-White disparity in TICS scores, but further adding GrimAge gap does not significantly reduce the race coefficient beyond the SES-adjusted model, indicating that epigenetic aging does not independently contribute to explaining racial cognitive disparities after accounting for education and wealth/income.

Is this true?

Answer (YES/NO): NO